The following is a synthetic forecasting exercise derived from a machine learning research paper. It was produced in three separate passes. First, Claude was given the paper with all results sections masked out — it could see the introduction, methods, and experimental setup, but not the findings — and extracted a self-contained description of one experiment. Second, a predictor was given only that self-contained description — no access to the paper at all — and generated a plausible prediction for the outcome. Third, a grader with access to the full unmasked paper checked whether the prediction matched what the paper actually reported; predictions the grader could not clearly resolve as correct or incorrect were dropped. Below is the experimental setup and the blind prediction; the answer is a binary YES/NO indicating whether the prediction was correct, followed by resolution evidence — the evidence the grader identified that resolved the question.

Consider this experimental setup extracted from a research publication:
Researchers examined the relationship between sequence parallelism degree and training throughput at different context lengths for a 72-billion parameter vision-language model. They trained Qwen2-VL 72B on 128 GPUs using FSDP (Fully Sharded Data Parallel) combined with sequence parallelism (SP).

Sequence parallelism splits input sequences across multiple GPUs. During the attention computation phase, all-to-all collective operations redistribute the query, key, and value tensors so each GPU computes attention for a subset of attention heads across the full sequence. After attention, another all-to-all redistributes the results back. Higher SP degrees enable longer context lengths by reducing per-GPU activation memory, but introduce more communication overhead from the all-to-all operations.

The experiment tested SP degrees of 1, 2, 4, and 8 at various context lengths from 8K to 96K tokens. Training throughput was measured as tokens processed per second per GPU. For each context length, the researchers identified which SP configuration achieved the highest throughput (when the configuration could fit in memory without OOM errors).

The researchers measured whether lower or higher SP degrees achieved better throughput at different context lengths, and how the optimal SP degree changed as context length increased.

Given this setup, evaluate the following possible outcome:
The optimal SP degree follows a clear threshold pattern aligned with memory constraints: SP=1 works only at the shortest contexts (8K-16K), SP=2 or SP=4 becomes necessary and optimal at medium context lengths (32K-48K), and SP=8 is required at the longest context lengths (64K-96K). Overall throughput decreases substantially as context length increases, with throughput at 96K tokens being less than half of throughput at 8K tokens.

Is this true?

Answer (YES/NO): NO